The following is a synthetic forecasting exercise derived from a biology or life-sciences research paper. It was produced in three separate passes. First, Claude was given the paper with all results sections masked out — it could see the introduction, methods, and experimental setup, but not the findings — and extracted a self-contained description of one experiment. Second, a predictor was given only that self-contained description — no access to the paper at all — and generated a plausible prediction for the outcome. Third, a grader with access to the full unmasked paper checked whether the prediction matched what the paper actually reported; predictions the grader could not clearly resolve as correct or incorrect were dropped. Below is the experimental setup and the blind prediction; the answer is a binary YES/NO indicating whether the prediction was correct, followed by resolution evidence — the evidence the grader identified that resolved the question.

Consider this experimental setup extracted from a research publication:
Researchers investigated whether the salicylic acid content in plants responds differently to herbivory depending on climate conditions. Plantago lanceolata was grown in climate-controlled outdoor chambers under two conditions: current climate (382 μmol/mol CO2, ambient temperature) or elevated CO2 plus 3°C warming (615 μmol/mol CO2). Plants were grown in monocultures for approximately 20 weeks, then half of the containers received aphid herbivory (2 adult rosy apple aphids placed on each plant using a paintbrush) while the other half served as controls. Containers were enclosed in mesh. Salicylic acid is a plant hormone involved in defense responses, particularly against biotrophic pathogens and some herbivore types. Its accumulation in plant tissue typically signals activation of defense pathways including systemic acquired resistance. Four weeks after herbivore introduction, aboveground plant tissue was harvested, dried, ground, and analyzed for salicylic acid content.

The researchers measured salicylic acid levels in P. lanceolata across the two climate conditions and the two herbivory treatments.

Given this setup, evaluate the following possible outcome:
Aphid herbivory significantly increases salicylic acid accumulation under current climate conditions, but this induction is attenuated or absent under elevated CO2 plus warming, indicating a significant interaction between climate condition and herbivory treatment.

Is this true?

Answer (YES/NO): YES